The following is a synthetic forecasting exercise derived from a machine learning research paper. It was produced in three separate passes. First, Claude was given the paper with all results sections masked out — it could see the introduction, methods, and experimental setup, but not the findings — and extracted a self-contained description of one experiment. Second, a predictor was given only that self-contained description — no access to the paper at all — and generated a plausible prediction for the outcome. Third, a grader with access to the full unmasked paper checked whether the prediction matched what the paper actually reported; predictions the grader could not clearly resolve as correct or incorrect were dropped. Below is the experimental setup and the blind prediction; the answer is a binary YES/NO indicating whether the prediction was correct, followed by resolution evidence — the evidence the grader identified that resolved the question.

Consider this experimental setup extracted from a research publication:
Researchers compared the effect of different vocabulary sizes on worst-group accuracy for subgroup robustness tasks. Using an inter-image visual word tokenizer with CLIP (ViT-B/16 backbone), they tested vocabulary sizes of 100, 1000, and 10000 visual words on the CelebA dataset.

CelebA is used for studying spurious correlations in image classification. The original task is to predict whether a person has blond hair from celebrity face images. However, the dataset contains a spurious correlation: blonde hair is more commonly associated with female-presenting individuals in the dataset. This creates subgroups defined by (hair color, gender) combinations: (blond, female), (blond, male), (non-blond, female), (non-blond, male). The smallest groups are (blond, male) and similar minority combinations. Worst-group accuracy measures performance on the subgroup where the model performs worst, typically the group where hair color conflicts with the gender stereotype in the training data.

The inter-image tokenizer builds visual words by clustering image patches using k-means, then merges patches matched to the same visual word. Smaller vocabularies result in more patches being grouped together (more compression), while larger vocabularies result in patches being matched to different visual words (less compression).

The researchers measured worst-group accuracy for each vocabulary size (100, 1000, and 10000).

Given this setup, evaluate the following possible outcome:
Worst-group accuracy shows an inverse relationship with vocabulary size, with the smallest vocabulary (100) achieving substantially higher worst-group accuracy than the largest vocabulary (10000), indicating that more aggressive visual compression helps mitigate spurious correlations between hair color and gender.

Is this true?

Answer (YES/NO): YES